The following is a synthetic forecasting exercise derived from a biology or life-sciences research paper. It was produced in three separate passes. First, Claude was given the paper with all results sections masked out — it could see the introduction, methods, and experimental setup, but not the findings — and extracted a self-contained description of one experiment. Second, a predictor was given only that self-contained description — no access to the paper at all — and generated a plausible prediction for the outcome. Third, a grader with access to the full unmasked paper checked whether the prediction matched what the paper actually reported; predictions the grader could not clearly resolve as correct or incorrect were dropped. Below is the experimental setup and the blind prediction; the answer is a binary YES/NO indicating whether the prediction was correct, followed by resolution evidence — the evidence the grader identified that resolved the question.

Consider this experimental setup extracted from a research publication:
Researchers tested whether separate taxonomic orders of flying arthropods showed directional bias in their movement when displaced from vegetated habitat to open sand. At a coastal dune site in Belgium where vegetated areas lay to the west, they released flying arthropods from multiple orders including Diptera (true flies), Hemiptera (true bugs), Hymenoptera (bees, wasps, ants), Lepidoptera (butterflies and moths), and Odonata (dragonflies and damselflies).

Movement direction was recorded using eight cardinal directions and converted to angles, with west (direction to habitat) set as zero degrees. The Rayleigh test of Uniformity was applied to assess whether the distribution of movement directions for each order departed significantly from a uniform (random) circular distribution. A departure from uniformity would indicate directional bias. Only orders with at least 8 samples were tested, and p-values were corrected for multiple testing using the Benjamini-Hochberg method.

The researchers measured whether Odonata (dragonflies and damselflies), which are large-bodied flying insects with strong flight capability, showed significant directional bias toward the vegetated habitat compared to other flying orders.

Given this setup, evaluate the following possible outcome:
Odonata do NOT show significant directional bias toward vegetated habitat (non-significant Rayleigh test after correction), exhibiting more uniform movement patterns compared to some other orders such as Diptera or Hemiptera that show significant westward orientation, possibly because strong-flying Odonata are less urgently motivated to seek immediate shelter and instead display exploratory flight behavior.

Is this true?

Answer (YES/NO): NO